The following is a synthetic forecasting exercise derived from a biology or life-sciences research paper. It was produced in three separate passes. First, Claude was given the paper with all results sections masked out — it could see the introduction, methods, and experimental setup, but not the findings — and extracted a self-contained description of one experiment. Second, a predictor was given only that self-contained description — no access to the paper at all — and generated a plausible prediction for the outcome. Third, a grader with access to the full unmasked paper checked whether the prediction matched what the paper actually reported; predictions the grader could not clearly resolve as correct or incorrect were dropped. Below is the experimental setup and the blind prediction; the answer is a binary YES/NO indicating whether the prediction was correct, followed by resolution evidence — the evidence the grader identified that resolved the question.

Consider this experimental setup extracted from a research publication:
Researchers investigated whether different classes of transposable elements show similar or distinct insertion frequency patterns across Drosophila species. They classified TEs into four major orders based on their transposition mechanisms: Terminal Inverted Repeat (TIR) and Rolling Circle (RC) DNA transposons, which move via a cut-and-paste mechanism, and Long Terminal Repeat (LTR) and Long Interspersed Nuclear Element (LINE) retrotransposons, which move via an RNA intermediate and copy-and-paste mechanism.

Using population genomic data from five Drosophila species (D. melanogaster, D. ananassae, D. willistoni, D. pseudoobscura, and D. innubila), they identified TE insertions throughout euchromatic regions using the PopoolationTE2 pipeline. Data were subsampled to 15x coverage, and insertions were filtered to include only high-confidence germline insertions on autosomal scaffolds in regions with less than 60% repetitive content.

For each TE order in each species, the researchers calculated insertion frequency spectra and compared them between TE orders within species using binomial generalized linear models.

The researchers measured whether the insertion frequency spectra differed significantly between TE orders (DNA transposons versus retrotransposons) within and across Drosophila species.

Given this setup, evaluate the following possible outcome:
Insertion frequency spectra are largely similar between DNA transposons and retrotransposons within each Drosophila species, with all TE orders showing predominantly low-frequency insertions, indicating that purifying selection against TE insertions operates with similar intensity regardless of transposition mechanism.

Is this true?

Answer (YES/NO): YES